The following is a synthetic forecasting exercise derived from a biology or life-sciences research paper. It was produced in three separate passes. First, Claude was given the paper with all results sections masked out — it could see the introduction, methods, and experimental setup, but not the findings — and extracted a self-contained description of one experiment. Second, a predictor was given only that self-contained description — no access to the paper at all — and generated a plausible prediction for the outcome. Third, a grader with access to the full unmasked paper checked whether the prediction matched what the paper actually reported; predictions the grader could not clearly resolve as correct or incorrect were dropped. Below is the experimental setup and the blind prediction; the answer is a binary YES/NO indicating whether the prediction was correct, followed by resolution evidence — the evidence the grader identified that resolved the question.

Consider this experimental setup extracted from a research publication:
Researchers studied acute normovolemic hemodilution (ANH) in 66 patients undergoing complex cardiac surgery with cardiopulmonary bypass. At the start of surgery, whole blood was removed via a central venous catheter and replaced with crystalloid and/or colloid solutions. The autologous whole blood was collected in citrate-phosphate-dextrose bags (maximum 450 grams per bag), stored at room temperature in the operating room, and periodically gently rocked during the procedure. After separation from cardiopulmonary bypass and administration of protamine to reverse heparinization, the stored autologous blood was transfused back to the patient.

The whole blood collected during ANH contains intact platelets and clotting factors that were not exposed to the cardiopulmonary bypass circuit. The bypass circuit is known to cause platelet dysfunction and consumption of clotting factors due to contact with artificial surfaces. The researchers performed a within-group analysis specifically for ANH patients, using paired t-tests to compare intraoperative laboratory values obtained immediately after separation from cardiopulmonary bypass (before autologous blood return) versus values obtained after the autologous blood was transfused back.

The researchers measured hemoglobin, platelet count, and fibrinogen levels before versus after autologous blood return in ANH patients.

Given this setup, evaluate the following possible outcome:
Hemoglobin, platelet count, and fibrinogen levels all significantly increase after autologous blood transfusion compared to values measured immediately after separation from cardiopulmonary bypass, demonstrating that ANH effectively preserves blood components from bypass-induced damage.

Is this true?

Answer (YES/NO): NO